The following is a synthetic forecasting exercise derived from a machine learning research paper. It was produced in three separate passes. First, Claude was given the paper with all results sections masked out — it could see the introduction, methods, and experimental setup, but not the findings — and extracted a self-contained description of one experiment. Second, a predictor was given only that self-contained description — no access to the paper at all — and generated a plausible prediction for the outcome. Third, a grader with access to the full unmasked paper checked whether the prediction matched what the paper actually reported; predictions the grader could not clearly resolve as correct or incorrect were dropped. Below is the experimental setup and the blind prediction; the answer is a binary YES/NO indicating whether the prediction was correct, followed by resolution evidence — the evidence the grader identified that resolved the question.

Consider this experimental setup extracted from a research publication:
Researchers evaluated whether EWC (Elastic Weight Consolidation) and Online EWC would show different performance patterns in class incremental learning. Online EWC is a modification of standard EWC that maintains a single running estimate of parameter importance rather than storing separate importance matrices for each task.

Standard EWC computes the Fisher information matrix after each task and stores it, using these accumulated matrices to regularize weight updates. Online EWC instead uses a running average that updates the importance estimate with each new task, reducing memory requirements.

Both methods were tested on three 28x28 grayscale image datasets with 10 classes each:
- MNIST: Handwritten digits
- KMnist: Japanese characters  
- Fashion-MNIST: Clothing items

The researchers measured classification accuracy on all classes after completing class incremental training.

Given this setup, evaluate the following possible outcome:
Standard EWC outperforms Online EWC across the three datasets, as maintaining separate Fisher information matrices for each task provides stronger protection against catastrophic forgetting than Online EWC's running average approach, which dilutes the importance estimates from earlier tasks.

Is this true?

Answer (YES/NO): NO